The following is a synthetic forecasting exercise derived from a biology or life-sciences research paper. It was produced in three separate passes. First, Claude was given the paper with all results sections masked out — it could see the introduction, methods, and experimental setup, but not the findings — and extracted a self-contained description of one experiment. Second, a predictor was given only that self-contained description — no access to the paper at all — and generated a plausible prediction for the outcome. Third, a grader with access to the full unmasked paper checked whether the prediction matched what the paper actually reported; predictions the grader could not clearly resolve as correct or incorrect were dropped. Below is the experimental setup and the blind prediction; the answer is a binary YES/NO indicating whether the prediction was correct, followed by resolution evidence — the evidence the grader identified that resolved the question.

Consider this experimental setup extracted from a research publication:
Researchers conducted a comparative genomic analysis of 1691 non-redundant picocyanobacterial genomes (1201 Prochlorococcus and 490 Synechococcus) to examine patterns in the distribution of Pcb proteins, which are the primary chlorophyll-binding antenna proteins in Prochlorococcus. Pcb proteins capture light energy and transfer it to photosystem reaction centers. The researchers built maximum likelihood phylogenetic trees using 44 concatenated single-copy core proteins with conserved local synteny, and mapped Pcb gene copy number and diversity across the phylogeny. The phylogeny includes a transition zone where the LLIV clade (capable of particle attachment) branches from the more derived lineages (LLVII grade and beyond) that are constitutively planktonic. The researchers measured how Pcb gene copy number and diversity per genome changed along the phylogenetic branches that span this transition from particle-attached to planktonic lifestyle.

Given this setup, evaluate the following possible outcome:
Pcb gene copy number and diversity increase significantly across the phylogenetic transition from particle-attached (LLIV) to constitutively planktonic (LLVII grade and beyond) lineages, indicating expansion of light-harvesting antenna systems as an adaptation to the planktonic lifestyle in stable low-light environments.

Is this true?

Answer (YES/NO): YES